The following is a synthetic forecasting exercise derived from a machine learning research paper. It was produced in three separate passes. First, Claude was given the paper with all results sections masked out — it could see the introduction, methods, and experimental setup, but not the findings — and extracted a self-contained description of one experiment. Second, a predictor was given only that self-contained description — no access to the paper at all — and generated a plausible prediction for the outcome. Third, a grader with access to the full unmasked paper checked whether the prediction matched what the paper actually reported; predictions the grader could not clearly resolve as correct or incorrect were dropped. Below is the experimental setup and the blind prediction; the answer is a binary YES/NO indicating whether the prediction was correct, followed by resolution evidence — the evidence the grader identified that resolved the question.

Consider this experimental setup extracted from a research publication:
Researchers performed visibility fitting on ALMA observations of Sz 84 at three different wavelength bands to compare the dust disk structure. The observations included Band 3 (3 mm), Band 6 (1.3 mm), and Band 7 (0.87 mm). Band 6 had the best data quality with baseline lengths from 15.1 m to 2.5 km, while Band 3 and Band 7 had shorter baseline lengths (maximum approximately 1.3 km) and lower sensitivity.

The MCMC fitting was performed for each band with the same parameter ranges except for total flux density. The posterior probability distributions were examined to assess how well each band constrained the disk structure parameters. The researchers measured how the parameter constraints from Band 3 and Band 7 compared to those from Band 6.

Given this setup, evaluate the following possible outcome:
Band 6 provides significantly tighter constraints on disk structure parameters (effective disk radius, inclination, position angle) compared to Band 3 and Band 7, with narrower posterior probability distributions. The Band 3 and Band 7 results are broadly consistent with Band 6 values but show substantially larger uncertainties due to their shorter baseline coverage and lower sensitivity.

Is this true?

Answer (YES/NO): YES